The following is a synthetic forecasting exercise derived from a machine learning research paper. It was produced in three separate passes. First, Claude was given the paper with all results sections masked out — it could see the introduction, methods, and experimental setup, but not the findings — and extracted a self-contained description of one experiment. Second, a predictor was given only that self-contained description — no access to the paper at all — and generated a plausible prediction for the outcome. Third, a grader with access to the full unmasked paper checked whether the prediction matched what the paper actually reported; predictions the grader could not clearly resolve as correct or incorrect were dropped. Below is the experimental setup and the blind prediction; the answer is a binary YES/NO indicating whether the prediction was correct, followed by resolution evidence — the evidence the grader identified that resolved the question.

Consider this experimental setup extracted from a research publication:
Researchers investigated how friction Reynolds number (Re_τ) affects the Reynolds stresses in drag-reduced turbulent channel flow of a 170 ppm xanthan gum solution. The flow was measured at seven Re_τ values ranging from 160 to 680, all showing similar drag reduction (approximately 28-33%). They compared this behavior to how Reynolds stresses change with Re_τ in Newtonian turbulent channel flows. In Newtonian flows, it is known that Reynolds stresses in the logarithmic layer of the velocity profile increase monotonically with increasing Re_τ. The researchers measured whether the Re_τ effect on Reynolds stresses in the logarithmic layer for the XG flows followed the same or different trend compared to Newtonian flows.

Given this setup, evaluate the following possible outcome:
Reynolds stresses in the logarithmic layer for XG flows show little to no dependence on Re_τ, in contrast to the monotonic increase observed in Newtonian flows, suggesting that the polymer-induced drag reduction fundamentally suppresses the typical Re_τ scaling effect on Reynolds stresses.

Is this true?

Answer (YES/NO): NO